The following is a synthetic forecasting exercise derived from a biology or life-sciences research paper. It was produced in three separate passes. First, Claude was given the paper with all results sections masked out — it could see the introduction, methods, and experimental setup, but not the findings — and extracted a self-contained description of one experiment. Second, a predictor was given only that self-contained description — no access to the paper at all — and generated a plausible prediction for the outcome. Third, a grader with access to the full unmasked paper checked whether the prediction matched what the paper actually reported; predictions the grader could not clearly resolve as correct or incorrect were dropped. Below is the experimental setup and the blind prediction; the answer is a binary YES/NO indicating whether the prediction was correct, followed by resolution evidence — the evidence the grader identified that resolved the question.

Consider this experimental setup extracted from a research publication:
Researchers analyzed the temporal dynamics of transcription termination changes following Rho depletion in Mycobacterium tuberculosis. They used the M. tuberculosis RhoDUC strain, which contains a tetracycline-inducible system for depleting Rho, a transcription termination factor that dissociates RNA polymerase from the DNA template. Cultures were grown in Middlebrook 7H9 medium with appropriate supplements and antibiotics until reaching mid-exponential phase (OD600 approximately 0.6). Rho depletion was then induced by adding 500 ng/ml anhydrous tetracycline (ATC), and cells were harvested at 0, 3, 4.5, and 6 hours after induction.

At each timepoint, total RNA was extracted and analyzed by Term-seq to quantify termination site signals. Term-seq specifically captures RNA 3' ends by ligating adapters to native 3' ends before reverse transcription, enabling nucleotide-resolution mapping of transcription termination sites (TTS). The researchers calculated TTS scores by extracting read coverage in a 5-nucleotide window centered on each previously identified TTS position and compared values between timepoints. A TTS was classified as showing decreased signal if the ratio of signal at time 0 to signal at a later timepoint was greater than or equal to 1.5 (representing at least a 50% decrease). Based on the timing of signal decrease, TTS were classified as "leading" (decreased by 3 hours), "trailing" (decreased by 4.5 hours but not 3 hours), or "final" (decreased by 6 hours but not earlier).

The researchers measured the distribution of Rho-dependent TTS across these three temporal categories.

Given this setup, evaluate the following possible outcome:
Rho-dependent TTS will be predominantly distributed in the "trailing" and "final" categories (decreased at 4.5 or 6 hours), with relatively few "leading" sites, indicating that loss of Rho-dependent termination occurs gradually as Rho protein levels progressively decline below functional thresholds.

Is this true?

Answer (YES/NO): YES